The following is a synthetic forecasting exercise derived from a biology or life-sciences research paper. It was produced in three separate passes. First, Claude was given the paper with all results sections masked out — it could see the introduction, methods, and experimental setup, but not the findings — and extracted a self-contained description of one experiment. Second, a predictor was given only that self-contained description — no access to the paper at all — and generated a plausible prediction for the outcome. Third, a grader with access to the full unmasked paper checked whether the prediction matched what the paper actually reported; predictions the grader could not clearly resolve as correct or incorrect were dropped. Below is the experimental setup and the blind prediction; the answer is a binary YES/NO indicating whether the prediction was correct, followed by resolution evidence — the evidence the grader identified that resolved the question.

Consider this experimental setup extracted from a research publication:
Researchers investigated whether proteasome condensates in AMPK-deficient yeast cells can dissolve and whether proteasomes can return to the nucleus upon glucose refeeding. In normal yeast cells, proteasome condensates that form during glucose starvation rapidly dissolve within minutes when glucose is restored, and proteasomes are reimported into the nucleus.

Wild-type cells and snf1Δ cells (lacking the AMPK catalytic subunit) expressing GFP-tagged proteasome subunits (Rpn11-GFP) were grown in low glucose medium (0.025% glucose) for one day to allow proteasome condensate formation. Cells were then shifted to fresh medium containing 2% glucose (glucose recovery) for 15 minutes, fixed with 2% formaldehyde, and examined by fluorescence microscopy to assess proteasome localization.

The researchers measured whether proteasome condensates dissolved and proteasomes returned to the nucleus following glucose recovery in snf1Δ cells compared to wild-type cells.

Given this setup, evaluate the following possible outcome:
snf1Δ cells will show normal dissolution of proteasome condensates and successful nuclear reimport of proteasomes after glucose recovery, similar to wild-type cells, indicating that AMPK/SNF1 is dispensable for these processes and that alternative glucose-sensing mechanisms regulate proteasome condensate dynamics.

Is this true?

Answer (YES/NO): NO